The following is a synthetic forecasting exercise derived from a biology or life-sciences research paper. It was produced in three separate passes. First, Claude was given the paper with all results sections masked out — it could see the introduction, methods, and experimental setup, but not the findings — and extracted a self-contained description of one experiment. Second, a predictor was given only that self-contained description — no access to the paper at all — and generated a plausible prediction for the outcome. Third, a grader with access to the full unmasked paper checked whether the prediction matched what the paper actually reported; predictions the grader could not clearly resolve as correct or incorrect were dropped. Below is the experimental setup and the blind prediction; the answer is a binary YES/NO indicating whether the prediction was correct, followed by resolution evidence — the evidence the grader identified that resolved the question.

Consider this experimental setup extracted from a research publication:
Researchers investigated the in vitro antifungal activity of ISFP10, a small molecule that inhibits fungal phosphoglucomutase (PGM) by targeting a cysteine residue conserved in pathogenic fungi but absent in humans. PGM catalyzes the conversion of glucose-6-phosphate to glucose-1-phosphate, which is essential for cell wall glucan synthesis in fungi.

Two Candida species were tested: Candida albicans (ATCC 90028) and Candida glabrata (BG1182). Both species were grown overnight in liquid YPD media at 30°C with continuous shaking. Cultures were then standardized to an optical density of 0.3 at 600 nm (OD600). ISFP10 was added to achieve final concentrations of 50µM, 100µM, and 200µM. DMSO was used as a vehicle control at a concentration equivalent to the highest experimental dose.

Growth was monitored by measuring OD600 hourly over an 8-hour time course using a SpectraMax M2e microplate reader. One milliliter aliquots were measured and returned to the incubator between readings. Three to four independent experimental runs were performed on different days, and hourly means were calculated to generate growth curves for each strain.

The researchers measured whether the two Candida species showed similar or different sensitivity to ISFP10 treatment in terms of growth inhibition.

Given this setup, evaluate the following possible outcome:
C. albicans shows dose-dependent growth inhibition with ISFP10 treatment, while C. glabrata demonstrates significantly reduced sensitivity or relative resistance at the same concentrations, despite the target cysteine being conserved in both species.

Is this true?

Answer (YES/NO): NO